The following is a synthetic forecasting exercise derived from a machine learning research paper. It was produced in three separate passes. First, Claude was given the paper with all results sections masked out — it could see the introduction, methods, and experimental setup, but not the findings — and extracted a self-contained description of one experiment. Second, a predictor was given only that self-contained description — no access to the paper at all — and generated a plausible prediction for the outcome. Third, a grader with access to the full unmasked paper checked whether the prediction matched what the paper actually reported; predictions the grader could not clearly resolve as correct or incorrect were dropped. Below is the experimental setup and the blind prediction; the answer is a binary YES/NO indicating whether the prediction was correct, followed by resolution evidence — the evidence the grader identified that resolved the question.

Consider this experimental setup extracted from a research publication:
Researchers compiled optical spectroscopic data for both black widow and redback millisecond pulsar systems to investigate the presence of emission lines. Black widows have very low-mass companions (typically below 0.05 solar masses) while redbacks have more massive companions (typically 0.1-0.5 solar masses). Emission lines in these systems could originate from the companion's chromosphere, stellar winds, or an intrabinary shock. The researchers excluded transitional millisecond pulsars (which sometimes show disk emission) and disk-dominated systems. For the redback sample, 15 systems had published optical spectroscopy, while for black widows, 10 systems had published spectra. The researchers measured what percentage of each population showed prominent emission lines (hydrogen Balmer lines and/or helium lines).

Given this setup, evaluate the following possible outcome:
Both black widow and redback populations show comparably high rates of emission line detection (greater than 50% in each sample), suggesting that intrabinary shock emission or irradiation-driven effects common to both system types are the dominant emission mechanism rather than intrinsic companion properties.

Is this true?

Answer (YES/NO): NO